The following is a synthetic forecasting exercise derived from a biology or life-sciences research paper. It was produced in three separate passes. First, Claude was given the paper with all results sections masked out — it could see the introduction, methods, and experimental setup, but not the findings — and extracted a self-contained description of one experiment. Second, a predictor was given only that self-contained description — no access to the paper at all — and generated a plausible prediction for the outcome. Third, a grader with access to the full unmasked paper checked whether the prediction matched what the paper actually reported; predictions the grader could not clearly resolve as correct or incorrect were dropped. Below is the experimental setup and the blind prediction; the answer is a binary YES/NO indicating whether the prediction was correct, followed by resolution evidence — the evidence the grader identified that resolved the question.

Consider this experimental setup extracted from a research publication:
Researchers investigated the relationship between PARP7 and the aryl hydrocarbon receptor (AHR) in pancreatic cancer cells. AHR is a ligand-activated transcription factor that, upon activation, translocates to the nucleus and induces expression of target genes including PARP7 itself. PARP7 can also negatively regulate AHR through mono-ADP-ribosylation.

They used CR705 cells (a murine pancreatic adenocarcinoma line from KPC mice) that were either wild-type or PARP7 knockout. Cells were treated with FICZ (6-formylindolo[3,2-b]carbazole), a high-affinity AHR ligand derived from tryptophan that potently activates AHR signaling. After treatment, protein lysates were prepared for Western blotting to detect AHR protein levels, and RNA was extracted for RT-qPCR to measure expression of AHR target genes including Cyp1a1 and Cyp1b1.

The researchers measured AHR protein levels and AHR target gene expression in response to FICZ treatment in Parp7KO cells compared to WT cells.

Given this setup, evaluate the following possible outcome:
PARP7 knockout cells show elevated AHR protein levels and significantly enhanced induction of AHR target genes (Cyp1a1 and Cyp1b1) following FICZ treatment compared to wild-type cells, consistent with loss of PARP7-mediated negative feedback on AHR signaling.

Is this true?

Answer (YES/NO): YES